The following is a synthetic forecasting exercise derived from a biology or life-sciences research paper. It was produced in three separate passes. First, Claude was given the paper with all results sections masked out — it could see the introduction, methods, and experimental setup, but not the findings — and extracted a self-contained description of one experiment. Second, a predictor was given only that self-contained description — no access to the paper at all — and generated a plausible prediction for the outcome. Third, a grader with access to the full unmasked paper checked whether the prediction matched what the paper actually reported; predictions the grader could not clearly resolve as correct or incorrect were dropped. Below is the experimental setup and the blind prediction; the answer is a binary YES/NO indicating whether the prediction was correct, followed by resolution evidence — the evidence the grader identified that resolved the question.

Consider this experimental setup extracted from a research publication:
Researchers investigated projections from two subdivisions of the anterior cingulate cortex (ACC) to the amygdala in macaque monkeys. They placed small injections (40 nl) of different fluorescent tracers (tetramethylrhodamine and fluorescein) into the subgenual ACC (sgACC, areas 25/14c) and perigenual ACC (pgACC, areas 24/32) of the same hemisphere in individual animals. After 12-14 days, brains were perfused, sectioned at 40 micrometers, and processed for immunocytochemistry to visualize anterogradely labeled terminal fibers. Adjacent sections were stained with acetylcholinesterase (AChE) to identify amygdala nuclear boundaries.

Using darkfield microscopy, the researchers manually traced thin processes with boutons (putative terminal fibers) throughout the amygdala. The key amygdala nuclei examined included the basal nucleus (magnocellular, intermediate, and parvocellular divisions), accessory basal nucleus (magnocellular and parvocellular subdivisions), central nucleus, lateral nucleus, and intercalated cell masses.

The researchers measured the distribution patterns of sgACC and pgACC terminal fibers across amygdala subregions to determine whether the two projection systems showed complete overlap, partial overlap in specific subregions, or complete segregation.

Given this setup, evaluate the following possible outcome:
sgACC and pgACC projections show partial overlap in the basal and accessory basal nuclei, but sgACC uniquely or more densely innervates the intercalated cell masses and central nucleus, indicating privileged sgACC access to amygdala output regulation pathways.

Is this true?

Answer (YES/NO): NO